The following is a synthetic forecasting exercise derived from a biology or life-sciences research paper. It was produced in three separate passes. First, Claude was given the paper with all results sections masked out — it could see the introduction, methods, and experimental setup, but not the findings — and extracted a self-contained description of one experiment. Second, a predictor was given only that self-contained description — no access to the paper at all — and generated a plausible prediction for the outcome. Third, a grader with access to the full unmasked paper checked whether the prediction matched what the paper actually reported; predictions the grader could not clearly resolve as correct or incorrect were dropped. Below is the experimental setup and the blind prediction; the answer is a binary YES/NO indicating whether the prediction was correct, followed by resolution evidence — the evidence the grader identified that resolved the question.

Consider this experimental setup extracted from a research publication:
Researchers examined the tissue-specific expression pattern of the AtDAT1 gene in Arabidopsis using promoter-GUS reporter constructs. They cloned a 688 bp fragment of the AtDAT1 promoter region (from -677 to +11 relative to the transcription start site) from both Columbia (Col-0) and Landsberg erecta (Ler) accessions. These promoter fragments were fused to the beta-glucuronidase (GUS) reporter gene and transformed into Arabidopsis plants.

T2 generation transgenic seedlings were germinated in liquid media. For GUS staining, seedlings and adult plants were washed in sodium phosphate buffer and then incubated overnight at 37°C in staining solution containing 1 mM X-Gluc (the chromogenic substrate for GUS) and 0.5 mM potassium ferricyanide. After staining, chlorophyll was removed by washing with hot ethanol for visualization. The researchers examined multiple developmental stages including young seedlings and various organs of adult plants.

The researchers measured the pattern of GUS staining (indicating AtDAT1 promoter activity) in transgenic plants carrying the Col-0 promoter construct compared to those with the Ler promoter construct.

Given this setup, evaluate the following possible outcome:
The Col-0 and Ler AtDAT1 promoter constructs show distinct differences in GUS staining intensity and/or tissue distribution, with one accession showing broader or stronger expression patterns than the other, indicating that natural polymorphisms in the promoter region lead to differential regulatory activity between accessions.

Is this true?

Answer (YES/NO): NO